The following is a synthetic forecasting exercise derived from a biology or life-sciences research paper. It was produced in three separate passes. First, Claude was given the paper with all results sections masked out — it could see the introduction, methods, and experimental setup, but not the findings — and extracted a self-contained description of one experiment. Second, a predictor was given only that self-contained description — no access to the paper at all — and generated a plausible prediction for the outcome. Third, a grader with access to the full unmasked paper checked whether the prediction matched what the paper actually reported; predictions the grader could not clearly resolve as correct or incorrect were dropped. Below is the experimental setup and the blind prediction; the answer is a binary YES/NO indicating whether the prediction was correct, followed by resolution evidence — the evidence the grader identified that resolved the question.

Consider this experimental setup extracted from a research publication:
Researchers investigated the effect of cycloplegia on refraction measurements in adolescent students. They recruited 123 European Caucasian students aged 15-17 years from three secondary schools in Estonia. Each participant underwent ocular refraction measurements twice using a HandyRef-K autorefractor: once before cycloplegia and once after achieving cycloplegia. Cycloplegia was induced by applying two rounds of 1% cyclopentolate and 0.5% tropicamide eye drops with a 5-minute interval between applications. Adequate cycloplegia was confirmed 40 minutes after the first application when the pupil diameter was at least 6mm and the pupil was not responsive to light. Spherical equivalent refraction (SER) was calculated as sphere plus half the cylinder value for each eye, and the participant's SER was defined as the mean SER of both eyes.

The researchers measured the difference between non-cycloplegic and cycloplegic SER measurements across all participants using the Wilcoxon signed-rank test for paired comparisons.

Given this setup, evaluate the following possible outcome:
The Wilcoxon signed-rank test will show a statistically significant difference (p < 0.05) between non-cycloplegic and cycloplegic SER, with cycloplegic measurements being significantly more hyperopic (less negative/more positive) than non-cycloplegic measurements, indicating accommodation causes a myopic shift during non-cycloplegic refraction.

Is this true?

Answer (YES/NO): YES